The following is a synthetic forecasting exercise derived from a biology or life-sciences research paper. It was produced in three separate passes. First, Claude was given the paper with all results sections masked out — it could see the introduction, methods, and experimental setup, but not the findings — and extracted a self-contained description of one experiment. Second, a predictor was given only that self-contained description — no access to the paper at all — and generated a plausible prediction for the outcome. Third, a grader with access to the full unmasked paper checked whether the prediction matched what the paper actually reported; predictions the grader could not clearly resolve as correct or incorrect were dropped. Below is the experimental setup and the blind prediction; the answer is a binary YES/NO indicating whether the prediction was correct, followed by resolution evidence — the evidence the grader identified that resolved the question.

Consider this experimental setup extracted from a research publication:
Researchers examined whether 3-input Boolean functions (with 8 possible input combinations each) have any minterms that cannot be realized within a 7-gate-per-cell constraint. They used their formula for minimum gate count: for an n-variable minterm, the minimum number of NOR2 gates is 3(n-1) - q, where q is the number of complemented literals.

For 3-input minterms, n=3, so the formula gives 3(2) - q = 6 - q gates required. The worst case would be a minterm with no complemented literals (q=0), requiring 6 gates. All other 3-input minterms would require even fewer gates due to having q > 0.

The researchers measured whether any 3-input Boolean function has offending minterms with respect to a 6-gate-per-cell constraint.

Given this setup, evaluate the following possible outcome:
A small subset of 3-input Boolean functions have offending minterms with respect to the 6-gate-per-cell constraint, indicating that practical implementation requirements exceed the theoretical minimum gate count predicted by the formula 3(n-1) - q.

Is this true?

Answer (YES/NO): NO